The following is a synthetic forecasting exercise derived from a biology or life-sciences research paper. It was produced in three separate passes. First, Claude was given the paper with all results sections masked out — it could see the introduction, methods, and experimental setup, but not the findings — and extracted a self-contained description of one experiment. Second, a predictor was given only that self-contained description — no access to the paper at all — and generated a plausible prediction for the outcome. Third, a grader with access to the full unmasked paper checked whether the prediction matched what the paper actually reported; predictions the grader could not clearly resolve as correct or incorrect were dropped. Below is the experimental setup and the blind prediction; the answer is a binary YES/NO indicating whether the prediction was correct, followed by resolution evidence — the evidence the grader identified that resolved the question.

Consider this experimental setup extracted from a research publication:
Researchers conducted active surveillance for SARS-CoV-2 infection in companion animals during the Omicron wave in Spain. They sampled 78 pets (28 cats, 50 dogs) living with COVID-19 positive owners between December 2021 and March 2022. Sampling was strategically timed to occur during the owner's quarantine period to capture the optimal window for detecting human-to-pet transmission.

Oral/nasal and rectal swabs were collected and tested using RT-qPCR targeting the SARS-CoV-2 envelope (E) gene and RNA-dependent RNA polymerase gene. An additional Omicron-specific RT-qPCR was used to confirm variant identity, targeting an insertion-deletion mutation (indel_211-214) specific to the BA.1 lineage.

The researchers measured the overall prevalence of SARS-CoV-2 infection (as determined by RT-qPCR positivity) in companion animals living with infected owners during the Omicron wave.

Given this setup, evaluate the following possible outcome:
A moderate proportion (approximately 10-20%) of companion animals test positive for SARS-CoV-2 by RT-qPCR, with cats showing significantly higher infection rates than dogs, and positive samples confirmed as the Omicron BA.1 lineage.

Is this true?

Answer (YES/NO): YES